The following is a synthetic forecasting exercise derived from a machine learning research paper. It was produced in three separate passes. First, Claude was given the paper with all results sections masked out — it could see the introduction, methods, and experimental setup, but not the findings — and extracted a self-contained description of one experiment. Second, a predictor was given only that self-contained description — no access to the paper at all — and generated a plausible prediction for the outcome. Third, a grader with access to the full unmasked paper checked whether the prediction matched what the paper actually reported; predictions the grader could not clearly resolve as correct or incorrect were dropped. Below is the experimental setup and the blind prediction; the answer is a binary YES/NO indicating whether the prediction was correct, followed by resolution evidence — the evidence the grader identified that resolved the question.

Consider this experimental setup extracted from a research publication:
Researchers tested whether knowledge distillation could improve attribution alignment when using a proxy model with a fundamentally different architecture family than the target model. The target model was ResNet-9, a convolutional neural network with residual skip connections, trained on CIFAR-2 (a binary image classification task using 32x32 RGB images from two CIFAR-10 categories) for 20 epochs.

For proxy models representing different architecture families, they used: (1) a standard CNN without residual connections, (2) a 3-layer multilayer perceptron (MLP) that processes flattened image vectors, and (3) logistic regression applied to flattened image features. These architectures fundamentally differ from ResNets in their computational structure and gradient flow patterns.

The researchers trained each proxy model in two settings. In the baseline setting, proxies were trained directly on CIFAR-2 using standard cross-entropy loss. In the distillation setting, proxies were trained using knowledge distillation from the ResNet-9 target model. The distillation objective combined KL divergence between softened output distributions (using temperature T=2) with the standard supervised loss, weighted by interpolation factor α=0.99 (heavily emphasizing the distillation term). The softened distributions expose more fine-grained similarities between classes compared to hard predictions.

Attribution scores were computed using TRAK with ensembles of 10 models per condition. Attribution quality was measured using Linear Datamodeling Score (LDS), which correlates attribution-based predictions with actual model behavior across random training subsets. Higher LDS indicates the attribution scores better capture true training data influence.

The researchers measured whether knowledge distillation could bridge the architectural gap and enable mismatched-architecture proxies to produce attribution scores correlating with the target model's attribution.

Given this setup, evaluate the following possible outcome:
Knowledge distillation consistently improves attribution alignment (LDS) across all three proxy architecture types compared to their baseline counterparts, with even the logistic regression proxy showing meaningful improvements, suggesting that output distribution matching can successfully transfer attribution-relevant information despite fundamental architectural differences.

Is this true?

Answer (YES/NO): NO